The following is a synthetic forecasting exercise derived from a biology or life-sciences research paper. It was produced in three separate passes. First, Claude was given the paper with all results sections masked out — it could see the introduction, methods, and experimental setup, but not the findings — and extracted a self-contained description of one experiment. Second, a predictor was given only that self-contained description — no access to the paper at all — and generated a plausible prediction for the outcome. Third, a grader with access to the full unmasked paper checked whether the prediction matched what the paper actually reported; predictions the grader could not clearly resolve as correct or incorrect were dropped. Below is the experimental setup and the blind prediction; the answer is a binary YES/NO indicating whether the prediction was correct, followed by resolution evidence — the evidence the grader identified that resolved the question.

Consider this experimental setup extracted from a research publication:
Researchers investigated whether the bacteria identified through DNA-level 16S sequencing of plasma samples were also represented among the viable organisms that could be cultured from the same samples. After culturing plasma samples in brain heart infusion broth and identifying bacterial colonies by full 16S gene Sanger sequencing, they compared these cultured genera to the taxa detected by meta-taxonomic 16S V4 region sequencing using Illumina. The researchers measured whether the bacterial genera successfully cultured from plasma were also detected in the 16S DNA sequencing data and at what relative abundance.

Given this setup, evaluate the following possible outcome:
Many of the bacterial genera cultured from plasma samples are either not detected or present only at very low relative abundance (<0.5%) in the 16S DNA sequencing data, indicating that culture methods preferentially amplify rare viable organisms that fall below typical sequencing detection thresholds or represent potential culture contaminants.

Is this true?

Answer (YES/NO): NO